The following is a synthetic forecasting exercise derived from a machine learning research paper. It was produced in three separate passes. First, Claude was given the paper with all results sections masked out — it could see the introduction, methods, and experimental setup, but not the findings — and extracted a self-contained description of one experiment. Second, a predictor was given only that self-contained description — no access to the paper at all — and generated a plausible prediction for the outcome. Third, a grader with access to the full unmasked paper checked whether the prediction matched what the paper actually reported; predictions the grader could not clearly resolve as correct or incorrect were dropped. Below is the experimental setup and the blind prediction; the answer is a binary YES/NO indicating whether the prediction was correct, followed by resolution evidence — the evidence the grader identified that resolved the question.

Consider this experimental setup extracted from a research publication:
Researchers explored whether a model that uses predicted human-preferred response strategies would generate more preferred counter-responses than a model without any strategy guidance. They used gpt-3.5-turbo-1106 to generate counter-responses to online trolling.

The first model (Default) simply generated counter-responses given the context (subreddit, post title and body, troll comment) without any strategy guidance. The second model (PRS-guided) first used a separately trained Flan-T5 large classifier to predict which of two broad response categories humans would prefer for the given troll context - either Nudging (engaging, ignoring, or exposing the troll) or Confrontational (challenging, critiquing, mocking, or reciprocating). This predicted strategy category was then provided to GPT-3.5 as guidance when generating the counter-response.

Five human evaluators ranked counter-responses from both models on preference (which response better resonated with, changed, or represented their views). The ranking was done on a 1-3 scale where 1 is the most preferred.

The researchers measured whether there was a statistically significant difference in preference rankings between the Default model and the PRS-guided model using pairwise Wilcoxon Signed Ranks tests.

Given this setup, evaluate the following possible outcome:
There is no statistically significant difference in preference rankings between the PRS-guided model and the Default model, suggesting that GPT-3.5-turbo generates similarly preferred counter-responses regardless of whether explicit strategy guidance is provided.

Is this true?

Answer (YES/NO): YES